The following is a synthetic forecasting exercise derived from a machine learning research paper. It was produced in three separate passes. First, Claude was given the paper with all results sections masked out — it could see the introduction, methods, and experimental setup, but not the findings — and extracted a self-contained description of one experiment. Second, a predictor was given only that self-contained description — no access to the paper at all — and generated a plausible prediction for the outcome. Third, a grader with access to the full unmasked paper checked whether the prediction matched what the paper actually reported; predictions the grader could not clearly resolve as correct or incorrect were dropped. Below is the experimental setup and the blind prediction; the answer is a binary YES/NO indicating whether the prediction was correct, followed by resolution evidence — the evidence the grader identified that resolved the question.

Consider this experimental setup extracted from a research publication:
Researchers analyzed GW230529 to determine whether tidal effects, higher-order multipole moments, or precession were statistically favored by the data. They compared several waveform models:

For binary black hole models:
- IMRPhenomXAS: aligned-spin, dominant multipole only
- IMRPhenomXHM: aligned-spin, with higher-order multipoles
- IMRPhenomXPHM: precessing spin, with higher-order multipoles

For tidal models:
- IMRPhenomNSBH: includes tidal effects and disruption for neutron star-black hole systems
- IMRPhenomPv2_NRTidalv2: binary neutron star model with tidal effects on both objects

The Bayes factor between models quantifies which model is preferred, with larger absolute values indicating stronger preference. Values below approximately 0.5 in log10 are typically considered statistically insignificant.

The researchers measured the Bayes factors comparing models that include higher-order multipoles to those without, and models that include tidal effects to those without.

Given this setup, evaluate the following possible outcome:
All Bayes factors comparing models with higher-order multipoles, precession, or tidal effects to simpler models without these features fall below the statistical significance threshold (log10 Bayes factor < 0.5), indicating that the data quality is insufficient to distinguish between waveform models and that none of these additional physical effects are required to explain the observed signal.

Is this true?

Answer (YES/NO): YES